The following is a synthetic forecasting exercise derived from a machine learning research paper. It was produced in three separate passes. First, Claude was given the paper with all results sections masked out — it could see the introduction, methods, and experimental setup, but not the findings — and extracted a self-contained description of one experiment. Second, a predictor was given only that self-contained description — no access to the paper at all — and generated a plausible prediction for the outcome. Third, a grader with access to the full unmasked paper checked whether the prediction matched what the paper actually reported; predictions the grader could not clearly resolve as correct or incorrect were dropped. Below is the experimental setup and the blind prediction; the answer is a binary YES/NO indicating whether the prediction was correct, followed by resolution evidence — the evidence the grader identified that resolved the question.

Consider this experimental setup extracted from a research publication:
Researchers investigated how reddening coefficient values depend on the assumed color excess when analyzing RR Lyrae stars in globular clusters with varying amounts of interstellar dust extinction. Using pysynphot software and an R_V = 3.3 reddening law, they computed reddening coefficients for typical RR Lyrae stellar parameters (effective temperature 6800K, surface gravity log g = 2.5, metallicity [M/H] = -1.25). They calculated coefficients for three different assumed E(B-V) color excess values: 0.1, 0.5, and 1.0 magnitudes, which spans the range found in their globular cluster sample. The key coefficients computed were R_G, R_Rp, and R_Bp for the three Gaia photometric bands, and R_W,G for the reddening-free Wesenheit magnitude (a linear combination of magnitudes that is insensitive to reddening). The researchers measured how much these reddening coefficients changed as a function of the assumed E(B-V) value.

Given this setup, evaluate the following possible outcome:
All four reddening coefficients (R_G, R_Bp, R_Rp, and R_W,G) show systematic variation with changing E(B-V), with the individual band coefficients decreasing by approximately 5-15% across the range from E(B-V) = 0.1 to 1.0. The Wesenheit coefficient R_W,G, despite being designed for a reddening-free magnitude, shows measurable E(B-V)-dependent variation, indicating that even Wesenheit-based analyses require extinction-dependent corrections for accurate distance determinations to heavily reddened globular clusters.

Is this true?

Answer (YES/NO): NO